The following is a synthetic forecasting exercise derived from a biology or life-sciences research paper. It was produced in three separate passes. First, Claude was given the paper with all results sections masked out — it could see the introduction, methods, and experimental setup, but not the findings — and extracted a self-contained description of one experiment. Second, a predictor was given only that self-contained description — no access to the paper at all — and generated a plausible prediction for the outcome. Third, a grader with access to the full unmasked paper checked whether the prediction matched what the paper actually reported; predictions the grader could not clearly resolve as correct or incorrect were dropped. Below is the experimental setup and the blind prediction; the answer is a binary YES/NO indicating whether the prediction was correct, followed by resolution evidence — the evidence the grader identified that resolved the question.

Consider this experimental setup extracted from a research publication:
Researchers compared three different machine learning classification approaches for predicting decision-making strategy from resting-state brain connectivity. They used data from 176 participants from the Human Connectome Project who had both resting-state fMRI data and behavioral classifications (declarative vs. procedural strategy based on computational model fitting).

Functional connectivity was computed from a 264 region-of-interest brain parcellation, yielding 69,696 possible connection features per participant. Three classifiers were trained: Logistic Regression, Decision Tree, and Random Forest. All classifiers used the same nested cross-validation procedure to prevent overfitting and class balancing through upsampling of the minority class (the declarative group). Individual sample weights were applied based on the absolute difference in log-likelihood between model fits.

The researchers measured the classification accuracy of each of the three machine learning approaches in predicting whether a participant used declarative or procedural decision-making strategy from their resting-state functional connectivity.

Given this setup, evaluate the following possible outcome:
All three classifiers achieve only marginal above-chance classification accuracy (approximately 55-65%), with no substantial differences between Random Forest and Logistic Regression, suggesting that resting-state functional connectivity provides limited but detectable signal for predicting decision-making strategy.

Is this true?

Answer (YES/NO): NO